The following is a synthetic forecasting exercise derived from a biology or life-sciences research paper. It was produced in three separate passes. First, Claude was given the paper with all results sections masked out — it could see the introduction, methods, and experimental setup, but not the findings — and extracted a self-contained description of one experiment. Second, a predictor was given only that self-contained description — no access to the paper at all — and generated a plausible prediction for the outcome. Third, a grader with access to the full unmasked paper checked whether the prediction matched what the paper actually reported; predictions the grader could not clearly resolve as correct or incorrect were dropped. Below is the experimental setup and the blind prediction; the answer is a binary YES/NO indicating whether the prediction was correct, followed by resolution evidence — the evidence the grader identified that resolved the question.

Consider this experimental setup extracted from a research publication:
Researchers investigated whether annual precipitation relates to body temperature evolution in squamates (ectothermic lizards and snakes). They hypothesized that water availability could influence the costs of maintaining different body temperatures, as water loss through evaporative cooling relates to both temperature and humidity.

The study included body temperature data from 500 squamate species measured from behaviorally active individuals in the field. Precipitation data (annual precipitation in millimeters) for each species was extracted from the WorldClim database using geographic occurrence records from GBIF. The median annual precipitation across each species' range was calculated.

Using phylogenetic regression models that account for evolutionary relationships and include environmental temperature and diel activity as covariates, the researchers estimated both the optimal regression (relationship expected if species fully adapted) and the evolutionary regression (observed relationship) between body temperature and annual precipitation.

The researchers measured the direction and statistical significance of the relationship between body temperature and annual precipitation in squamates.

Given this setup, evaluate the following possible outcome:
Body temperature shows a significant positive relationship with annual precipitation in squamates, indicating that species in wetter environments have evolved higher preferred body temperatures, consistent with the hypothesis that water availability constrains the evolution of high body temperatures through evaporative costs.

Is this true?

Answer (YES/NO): NO